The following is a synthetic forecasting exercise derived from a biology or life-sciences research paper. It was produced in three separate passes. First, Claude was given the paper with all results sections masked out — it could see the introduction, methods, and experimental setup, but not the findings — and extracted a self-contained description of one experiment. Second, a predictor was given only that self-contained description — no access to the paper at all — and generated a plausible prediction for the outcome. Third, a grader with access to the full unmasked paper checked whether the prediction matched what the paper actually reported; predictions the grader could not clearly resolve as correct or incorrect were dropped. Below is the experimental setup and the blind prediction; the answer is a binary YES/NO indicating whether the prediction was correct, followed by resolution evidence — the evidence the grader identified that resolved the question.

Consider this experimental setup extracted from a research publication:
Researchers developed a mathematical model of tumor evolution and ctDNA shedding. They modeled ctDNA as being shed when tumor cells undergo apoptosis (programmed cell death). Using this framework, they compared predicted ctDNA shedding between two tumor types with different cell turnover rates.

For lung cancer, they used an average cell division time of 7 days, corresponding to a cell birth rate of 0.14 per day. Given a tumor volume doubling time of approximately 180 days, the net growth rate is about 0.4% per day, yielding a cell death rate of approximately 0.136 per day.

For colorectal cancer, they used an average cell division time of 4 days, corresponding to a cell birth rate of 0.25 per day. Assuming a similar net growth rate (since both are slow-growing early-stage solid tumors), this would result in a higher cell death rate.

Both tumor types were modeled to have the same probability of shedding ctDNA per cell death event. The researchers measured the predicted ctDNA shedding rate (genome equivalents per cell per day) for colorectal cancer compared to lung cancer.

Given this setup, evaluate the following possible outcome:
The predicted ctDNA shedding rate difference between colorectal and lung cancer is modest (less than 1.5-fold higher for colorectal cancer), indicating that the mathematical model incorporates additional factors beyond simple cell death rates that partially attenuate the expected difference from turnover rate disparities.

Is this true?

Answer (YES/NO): NO